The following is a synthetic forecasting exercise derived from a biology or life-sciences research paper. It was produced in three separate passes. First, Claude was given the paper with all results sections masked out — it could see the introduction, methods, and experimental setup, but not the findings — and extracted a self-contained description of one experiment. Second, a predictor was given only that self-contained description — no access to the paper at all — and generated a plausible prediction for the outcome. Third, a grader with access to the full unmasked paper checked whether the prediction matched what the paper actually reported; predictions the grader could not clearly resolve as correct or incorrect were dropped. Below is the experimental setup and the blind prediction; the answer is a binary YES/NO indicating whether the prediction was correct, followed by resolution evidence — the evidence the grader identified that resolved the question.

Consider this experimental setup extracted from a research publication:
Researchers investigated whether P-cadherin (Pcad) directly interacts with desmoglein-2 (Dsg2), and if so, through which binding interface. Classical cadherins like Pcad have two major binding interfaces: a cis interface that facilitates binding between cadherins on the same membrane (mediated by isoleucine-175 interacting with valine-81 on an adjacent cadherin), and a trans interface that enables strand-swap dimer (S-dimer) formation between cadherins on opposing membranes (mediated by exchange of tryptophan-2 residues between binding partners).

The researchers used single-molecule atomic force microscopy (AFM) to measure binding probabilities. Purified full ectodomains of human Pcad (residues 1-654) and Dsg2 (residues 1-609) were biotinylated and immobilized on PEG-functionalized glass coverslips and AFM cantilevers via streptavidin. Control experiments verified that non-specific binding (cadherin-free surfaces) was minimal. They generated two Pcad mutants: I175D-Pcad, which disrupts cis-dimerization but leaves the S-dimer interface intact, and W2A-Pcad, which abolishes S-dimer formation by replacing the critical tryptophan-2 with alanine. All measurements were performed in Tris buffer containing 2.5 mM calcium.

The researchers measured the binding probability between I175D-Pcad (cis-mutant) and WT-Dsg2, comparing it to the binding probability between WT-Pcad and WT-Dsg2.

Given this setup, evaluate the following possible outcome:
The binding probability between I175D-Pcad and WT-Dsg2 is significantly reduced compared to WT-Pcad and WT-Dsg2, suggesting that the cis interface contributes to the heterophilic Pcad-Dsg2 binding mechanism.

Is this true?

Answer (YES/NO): NO